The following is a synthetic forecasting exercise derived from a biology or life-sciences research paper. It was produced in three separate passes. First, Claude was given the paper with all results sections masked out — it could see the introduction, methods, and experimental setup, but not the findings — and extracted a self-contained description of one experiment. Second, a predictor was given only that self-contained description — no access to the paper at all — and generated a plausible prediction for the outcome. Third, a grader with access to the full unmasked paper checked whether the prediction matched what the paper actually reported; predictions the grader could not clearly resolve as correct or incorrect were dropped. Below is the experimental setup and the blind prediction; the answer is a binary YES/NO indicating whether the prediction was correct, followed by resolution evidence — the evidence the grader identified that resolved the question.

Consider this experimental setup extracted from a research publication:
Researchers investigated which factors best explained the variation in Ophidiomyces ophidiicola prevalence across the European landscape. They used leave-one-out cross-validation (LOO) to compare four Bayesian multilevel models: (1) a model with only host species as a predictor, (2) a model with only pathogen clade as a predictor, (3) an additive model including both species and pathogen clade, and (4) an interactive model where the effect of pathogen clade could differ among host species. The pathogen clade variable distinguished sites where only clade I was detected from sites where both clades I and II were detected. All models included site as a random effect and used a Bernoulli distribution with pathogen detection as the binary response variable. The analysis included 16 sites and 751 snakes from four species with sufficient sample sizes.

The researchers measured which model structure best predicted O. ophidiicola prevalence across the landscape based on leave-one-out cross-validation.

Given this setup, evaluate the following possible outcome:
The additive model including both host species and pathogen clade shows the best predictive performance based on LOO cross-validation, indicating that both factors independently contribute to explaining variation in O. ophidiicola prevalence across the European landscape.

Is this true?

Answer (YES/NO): NO